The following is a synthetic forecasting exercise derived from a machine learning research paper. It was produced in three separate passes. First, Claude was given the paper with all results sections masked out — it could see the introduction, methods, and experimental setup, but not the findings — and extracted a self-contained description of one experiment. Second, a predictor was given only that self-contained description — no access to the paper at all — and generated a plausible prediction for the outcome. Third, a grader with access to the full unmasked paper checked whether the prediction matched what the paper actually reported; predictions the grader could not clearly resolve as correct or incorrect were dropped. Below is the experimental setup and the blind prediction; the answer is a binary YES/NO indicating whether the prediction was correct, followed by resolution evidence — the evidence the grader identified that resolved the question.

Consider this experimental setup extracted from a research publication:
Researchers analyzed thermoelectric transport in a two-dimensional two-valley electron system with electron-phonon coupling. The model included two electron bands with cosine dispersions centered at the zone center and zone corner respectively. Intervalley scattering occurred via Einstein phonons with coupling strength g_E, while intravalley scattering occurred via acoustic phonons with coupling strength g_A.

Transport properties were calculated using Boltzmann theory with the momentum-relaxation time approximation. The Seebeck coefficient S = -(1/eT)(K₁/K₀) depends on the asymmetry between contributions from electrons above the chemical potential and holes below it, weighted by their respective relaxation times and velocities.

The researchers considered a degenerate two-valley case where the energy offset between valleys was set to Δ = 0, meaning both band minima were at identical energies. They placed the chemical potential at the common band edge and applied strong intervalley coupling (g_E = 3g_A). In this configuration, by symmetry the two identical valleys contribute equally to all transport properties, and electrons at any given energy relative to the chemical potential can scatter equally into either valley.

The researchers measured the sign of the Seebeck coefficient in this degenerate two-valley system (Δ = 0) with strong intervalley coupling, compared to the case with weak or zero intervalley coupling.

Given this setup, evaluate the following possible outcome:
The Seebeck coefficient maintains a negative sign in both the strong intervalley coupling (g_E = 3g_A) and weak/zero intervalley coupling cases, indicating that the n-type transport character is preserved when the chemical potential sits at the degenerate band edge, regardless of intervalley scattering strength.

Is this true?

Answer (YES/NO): YES